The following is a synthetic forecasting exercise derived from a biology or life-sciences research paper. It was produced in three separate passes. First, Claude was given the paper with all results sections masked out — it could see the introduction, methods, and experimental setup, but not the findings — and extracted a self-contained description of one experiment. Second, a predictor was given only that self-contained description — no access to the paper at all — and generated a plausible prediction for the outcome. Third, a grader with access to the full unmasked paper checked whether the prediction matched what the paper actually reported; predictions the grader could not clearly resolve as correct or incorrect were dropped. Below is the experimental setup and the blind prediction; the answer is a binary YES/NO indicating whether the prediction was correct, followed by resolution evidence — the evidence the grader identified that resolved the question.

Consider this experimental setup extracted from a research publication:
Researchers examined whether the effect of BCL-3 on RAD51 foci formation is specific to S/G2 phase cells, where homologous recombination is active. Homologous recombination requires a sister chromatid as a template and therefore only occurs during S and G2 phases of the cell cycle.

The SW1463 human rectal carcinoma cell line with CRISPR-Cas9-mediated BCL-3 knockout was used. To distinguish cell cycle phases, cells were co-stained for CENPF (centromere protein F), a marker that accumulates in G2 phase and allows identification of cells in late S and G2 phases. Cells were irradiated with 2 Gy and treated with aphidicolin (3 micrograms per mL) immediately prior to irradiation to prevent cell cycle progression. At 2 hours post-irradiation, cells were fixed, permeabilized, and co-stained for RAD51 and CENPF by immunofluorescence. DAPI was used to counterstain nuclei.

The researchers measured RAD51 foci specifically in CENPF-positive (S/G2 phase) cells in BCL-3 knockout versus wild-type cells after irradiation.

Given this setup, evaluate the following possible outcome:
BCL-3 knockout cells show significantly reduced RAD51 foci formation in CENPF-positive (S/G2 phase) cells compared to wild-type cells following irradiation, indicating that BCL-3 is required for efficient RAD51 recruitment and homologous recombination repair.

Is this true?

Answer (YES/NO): YES